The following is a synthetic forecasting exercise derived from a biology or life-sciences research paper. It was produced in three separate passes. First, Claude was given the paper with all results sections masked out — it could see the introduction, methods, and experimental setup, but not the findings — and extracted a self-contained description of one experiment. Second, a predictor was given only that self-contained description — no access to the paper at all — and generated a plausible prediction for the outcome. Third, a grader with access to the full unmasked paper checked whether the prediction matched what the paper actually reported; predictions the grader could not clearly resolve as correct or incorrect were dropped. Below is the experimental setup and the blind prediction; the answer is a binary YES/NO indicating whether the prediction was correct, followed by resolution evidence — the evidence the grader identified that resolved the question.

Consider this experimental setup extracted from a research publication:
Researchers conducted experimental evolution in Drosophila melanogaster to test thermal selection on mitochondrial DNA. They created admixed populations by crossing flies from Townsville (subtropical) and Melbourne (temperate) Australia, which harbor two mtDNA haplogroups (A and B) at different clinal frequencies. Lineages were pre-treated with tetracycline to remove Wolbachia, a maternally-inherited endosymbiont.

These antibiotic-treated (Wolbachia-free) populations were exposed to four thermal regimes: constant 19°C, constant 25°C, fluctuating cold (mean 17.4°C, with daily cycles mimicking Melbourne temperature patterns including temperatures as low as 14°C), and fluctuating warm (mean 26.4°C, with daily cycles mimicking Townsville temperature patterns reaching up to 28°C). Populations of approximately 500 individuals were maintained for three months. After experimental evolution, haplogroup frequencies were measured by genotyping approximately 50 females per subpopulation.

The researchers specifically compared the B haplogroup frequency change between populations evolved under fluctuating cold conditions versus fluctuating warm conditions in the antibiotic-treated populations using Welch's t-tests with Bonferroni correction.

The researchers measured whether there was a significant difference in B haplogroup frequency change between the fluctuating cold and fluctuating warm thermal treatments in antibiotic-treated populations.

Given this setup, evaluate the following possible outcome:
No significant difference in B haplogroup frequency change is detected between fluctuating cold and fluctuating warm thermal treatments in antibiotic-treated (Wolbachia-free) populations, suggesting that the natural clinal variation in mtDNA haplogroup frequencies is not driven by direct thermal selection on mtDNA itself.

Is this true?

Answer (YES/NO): NO